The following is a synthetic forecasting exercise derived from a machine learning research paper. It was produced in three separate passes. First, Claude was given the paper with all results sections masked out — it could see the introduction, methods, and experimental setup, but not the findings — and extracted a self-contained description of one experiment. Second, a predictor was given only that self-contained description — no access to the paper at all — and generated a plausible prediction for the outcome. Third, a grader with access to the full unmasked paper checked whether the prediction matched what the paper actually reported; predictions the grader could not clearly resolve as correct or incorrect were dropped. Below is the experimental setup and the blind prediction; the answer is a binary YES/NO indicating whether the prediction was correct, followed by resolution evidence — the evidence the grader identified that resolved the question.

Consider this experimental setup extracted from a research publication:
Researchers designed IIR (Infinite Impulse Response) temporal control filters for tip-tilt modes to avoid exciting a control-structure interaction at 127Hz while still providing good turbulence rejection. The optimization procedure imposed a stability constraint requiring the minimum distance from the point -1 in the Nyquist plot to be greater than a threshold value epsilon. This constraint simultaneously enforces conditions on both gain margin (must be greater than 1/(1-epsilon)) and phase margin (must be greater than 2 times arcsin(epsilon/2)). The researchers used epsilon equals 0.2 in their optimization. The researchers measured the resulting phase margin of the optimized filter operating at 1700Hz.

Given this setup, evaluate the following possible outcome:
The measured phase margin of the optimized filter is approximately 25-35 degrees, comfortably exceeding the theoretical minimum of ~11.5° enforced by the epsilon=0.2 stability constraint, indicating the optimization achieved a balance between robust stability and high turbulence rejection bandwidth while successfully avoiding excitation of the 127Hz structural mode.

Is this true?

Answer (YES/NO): NO